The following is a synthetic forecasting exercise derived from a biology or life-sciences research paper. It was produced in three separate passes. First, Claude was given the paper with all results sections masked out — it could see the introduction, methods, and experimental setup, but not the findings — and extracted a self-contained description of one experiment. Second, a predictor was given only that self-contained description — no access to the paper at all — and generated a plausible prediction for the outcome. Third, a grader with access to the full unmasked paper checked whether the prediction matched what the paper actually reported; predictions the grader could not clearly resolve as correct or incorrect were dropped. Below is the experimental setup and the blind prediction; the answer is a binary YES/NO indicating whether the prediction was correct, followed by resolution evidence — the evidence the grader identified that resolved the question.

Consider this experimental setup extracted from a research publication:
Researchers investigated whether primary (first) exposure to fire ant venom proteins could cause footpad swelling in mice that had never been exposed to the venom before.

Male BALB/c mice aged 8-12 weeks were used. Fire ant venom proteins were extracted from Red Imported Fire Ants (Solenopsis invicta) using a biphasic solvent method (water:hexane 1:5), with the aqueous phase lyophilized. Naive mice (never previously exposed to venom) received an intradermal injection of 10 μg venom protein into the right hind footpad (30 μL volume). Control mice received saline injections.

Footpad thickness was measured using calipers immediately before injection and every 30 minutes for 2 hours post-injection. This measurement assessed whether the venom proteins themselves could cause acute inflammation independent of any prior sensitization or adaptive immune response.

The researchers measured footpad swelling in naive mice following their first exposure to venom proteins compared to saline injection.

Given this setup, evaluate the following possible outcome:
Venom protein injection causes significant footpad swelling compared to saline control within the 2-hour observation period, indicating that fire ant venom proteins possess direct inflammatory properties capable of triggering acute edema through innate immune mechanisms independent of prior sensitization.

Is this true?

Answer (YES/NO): NO